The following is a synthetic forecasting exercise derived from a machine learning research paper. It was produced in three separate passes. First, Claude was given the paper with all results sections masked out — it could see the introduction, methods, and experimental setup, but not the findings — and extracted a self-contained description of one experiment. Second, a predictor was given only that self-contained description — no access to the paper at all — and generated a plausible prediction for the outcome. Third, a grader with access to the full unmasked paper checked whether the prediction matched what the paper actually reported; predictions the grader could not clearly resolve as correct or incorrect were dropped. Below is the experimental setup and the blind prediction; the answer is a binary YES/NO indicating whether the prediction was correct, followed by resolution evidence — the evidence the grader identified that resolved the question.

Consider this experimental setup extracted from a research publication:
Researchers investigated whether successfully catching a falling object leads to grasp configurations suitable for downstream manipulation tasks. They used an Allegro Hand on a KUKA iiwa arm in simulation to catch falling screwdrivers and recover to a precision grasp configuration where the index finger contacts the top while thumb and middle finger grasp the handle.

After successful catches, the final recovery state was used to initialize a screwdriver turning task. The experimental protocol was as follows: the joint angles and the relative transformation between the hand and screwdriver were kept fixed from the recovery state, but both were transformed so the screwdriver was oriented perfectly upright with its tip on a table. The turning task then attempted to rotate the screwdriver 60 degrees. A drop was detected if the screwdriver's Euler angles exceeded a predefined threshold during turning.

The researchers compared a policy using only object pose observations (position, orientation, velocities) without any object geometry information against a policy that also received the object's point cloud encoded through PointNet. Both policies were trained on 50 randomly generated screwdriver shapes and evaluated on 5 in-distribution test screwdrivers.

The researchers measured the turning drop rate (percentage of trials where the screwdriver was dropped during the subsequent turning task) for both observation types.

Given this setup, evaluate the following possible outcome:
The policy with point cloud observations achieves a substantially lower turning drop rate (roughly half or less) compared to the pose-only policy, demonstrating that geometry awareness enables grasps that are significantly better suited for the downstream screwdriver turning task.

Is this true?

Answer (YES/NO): NO